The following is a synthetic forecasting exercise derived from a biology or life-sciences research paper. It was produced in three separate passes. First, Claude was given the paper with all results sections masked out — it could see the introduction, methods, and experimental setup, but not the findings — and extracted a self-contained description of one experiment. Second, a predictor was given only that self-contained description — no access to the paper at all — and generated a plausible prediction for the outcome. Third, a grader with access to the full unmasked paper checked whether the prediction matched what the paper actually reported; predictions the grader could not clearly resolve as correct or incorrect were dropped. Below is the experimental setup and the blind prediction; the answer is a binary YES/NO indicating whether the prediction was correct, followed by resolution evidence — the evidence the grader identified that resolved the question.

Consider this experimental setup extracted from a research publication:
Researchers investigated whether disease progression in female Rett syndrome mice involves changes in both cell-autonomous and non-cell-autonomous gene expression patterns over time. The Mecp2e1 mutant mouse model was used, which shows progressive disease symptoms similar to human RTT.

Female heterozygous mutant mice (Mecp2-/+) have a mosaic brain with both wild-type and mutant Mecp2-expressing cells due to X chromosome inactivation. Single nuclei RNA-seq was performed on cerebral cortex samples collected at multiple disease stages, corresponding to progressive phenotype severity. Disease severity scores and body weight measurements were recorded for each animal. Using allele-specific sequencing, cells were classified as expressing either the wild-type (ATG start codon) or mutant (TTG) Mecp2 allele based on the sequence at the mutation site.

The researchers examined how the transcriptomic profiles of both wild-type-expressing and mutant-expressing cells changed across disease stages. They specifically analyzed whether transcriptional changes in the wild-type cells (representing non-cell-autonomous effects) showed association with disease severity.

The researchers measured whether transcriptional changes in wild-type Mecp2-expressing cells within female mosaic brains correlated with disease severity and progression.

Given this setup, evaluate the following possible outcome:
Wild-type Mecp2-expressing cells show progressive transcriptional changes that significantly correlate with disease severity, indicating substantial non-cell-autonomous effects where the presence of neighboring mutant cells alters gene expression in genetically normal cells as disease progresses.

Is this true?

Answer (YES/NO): YES